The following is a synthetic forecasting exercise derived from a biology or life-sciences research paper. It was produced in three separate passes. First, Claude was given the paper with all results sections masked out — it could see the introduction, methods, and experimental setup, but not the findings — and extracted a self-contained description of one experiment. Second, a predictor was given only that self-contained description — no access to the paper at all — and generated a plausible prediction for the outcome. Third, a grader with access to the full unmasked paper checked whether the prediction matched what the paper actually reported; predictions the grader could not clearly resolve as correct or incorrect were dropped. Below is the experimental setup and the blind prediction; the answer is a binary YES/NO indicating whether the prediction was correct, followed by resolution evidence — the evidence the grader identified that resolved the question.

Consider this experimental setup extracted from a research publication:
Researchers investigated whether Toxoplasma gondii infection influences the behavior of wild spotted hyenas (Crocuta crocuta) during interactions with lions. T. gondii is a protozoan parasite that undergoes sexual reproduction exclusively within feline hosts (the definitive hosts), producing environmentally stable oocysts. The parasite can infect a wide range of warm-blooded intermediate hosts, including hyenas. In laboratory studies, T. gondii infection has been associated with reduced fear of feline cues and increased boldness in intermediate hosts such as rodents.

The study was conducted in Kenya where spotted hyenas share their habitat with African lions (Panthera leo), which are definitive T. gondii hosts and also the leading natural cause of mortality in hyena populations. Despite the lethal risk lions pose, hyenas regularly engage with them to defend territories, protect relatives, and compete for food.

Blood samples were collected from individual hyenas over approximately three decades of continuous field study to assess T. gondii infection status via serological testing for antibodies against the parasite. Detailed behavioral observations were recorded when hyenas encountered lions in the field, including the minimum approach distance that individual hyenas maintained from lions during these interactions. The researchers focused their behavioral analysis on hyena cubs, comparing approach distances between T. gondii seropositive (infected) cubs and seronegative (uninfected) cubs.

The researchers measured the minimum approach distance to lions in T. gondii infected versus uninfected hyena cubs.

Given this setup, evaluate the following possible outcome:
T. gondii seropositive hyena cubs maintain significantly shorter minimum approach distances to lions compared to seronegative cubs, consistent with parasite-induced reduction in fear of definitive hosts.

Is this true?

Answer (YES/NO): YES